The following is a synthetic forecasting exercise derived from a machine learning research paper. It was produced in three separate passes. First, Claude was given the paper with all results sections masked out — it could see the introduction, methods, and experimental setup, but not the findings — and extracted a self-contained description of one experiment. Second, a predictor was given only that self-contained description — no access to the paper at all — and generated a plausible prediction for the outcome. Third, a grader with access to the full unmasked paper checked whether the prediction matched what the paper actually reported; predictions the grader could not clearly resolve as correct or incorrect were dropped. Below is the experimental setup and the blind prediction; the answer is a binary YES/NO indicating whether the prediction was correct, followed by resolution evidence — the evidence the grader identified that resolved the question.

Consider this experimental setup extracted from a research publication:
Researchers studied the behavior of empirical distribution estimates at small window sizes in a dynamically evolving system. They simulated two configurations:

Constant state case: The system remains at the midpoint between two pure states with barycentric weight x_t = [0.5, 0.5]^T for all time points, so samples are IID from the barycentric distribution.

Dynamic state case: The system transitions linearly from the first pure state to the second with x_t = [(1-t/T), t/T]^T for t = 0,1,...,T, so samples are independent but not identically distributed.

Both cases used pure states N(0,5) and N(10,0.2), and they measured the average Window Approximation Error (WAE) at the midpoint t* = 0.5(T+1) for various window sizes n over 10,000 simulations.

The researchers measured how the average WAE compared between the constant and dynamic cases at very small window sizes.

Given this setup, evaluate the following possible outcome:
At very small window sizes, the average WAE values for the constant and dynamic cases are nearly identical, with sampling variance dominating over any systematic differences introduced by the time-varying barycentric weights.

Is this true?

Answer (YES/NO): YES